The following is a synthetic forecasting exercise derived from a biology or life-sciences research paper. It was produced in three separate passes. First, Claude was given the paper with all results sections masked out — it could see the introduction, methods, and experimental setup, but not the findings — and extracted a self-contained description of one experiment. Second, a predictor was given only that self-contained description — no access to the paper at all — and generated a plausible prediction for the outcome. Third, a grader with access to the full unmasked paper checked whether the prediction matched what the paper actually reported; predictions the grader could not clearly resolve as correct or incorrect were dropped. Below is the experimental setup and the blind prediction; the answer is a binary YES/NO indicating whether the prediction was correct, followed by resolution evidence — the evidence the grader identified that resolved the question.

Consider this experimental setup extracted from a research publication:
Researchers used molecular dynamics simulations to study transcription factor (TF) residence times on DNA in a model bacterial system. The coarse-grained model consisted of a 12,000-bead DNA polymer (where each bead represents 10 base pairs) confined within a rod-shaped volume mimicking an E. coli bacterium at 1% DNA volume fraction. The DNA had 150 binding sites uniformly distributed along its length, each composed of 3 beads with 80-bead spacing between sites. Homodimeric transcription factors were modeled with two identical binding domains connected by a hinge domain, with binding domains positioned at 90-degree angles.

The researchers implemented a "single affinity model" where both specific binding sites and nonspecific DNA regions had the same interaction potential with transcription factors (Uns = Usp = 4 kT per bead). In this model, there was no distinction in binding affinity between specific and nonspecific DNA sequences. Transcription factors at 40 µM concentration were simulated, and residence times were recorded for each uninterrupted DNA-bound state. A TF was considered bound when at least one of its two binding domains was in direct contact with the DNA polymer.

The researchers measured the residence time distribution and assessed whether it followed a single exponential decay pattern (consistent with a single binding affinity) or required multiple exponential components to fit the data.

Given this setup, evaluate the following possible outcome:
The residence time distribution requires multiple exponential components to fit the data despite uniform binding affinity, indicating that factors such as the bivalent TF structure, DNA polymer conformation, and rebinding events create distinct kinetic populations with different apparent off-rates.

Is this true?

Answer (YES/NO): YES